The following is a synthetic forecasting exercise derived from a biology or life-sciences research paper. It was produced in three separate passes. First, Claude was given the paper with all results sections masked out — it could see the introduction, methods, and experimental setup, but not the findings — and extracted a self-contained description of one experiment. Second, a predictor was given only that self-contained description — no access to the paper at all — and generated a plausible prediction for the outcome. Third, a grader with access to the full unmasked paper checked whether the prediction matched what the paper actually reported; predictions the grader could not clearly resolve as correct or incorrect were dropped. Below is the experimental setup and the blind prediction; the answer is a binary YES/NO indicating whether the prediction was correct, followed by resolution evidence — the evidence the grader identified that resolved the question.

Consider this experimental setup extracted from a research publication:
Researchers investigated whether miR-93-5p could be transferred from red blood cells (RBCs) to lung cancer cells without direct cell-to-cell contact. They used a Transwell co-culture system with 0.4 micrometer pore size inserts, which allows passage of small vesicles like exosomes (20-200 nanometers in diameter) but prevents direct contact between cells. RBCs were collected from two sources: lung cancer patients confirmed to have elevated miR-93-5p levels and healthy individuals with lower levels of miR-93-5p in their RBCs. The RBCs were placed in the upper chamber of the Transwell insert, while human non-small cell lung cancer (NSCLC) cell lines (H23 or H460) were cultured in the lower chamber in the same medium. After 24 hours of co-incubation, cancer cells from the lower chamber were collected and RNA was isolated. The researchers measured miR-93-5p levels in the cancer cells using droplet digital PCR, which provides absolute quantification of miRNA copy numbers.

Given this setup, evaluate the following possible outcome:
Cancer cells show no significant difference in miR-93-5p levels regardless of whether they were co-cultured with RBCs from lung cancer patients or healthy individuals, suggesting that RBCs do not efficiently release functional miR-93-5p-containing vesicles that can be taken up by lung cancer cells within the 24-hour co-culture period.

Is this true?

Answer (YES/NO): NO